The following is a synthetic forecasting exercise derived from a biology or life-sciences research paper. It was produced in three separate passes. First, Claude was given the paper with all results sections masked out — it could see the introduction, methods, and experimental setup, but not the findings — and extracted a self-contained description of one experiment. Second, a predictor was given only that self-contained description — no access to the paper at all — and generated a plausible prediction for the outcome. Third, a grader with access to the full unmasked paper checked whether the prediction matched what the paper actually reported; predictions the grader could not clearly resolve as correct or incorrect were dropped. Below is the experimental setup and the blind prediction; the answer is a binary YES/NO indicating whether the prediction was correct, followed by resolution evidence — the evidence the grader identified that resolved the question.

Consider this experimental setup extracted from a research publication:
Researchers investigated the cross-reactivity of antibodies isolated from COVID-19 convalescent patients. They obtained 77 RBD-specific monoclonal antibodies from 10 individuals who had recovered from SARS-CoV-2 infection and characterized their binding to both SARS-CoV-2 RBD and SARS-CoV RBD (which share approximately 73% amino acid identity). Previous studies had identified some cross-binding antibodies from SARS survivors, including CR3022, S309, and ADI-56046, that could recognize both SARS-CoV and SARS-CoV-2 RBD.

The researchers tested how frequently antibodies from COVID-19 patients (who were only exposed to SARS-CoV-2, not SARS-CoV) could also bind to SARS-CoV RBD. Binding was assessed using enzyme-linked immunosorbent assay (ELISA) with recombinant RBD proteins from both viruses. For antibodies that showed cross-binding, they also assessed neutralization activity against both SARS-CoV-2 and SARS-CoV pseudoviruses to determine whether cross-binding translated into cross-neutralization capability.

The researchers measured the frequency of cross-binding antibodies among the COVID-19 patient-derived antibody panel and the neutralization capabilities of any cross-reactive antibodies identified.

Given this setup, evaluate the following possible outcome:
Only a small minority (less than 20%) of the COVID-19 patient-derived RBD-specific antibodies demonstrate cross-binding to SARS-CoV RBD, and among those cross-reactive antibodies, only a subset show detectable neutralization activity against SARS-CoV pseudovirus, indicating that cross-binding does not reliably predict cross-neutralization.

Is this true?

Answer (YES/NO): NO